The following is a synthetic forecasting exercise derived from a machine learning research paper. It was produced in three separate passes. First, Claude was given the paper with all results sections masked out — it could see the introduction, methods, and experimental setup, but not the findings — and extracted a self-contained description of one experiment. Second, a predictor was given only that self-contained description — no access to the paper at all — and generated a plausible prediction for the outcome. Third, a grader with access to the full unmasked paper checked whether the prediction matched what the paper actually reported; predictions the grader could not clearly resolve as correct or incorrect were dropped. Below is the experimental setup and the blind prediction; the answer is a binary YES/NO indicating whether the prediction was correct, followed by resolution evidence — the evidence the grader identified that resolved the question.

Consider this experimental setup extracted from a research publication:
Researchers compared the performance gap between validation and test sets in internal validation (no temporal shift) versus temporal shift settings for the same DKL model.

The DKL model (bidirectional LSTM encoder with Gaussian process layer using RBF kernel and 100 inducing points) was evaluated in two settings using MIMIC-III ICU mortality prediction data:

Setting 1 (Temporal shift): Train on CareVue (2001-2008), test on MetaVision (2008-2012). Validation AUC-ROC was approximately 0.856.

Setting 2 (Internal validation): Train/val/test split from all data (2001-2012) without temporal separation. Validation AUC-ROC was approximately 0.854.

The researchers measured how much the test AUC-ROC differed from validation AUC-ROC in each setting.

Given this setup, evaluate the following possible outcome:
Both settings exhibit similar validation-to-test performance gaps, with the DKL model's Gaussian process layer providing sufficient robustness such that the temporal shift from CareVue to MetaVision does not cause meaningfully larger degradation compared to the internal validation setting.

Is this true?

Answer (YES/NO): NO